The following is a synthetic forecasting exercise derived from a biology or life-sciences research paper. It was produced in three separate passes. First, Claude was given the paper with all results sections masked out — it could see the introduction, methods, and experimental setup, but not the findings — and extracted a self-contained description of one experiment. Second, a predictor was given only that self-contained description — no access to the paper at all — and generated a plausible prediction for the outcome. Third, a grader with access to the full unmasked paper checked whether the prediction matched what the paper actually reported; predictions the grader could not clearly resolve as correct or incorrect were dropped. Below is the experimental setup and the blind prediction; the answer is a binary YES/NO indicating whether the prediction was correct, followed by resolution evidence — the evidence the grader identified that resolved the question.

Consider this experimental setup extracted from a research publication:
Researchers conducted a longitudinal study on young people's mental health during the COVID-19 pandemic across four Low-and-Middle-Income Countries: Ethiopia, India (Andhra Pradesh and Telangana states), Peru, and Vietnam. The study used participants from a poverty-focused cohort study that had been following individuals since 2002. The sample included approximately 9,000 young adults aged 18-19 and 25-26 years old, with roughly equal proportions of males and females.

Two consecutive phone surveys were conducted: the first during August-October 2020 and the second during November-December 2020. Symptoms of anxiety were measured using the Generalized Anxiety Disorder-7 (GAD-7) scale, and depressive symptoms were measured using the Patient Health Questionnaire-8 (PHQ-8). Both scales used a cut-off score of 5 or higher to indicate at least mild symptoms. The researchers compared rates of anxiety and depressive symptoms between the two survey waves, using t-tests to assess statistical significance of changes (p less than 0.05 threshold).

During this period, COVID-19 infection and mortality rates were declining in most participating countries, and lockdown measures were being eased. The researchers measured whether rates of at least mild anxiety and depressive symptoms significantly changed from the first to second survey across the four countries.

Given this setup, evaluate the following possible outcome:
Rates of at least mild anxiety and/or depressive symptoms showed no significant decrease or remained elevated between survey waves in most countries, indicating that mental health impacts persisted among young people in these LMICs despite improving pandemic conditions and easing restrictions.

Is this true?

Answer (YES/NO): NO